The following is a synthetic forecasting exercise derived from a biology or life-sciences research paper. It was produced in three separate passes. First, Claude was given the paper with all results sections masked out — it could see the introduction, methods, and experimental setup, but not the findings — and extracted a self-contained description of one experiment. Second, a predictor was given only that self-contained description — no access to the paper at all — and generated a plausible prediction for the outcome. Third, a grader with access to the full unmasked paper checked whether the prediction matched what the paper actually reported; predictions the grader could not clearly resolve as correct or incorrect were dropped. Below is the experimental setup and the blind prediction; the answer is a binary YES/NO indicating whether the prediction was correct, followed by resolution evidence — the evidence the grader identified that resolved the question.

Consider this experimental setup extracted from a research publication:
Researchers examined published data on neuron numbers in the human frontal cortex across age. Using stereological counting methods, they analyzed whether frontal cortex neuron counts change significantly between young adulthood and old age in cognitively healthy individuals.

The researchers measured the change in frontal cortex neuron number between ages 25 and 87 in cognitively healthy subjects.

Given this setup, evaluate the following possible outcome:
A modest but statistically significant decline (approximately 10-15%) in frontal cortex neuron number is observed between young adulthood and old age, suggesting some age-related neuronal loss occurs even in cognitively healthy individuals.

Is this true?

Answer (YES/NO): NO